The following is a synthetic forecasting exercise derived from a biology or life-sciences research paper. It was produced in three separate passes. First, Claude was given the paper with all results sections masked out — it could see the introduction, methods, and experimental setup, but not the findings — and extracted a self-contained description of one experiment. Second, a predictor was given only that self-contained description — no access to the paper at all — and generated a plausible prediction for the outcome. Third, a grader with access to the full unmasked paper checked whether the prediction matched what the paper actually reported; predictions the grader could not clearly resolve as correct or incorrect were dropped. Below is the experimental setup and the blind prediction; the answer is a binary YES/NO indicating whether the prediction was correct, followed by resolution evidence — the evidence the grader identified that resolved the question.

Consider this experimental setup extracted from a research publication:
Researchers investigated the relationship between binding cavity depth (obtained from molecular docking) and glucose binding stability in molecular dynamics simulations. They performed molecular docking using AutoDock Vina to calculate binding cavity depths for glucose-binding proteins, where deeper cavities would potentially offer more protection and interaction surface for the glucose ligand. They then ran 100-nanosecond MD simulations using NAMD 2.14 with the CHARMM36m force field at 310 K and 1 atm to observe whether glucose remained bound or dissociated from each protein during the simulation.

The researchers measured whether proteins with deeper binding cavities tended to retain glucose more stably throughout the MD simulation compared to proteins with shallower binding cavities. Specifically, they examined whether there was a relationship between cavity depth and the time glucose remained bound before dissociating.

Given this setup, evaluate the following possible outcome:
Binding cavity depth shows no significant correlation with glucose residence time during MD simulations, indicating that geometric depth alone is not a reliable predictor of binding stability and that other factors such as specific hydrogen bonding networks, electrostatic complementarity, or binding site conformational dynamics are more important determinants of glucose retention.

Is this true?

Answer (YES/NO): NO